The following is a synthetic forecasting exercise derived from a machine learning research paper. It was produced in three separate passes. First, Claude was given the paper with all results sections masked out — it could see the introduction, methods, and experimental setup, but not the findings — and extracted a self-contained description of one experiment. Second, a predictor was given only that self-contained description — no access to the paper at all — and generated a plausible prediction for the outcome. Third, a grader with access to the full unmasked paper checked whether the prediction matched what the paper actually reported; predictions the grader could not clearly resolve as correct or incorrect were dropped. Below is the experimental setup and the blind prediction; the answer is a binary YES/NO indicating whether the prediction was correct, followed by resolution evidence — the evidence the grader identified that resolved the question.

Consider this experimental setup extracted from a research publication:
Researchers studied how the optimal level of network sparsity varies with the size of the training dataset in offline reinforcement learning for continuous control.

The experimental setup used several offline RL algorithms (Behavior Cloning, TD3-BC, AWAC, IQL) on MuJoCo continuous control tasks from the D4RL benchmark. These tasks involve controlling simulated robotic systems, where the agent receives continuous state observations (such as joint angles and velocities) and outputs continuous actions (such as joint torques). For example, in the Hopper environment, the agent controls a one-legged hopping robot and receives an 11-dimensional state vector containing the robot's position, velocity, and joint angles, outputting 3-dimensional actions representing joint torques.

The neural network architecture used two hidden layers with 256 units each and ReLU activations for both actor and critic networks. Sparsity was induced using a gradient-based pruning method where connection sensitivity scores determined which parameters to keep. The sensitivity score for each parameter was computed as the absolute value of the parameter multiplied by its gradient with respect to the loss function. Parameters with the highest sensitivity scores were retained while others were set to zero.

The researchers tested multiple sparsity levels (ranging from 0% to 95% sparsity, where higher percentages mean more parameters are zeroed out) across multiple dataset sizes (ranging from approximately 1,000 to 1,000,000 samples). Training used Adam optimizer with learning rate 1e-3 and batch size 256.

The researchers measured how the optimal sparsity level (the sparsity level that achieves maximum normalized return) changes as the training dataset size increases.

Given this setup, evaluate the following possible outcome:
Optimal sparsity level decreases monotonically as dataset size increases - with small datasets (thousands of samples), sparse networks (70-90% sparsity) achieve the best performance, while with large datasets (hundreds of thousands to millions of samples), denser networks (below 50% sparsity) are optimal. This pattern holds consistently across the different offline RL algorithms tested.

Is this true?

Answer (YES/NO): NO